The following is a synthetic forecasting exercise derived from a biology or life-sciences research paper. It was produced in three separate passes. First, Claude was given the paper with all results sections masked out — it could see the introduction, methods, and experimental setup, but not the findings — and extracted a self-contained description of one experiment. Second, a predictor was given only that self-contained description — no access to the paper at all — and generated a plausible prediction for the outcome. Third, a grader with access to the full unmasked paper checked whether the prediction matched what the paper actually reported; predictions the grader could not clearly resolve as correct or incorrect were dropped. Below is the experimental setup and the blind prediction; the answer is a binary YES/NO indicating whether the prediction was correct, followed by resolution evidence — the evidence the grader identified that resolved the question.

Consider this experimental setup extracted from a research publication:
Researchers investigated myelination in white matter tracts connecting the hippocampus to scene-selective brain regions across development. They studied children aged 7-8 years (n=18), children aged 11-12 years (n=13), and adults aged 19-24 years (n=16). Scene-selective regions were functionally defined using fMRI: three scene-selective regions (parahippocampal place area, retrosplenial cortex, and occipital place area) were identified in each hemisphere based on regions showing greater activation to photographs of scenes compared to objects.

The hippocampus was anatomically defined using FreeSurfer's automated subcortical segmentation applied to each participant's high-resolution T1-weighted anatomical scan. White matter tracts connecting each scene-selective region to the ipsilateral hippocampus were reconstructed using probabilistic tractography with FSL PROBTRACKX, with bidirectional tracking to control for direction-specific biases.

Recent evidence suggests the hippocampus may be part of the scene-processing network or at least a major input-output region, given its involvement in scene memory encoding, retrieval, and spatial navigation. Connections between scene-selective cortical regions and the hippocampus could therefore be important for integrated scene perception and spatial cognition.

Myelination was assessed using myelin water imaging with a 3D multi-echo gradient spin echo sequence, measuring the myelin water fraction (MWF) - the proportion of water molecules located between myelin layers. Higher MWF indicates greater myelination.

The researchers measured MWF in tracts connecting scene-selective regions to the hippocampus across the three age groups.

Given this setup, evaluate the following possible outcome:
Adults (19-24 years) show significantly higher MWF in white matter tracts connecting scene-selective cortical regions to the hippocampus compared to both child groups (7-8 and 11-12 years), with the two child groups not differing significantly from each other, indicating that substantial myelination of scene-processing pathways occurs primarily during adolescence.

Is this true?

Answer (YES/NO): NO